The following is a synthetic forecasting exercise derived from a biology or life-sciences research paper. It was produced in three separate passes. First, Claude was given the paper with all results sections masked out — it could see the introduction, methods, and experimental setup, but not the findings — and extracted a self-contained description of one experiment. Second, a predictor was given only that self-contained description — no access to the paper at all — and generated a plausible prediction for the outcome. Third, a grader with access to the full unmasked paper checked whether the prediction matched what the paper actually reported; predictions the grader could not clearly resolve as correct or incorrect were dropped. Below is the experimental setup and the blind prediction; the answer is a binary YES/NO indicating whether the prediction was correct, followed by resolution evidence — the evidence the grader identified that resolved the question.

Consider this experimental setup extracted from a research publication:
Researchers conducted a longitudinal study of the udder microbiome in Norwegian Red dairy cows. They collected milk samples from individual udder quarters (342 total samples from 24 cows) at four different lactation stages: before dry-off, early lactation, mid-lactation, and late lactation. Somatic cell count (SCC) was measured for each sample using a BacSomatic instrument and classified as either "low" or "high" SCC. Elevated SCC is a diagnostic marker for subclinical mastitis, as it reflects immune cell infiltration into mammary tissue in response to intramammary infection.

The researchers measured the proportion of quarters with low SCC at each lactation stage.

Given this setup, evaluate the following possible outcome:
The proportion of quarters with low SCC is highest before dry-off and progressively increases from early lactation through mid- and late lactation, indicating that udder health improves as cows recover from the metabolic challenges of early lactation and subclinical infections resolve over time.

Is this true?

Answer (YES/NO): NO